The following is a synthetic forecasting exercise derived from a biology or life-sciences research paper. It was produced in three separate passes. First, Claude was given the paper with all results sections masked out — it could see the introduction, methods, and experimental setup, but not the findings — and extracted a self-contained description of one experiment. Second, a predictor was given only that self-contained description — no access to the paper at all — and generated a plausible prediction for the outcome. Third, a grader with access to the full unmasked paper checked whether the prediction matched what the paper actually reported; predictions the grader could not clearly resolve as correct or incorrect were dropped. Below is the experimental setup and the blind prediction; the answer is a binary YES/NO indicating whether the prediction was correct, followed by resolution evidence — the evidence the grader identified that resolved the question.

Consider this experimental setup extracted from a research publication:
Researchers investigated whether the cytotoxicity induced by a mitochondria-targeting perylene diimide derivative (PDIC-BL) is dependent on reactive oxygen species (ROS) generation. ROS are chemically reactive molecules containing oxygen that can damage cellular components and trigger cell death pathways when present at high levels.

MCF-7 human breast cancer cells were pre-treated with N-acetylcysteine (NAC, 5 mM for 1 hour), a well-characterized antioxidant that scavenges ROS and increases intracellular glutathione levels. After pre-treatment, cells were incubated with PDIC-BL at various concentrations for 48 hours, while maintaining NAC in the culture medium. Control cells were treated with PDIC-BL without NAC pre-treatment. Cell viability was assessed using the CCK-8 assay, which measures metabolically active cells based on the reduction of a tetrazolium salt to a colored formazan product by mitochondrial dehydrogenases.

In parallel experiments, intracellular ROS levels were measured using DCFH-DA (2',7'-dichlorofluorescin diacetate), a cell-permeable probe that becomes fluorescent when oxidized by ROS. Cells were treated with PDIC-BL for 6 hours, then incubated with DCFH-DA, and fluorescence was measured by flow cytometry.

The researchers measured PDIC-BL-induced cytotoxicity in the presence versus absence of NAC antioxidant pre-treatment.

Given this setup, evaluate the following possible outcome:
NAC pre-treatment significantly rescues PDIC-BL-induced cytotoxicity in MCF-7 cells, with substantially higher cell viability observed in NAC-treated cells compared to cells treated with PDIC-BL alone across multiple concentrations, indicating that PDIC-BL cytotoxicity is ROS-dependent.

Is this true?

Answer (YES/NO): NO